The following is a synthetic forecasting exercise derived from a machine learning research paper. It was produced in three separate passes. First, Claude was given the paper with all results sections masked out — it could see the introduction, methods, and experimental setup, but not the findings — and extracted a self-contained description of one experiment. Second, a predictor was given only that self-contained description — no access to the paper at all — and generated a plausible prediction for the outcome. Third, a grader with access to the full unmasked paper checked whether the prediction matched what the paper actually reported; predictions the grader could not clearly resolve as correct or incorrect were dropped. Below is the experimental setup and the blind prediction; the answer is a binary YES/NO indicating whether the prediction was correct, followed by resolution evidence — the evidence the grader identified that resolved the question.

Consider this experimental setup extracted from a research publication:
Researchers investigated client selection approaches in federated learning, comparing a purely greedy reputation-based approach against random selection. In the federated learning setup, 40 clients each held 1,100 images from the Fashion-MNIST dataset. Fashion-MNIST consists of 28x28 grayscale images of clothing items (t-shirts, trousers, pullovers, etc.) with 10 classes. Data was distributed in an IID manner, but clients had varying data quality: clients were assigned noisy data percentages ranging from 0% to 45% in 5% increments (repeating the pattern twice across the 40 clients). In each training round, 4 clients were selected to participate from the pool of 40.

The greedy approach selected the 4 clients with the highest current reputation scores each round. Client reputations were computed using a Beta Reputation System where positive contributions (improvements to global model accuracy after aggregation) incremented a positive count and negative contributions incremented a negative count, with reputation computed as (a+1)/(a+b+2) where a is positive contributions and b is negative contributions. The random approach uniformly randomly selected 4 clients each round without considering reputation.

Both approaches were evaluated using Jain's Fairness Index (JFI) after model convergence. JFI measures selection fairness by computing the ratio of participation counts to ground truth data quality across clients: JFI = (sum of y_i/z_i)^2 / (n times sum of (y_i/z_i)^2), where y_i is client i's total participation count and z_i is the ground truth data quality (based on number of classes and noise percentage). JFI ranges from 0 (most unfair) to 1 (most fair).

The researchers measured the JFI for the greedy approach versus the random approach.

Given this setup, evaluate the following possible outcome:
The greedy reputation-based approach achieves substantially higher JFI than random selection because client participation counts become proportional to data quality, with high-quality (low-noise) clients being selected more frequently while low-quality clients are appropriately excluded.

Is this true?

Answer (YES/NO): NO